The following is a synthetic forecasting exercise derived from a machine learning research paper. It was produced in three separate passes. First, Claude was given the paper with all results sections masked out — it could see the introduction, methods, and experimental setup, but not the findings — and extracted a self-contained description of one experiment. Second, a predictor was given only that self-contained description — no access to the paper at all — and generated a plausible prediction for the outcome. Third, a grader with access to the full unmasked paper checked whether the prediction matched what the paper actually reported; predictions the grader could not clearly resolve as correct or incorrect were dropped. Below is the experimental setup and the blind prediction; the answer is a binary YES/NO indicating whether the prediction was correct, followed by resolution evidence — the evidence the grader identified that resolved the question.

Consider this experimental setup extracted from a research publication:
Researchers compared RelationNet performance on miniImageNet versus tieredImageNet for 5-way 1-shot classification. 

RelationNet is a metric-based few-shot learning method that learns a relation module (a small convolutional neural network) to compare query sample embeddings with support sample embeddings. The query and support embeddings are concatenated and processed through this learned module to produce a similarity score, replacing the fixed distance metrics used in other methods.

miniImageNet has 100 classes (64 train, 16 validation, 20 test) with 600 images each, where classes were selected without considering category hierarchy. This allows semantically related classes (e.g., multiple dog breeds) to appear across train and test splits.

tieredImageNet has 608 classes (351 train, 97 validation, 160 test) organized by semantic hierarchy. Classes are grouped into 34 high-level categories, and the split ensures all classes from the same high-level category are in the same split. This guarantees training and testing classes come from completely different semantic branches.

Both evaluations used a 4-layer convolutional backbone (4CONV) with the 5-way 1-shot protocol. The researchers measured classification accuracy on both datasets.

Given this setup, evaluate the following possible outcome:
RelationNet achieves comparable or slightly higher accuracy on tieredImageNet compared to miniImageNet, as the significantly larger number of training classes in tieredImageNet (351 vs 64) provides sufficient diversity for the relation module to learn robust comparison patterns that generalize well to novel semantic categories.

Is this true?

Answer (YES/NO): YES